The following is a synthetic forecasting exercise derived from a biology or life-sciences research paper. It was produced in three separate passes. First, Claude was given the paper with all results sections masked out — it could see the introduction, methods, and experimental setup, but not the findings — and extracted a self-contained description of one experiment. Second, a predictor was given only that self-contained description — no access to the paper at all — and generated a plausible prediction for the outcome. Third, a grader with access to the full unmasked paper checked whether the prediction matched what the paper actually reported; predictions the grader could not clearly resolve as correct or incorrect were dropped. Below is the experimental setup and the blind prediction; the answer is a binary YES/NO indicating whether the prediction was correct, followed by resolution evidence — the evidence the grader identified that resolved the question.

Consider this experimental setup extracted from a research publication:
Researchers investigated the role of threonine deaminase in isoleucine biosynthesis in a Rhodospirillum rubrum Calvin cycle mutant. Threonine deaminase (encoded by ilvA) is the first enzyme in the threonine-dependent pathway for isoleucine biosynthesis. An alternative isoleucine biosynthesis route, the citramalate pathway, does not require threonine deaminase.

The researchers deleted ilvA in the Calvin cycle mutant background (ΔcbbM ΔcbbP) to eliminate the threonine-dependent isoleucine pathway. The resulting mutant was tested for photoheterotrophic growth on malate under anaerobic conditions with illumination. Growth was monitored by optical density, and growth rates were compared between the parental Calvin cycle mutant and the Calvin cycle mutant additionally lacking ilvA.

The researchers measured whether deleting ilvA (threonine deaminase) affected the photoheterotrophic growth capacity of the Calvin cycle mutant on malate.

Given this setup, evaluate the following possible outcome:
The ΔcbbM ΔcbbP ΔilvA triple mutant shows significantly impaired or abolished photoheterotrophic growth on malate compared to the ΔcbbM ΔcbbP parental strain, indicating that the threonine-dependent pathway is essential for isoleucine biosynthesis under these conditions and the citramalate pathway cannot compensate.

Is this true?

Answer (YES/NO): NO